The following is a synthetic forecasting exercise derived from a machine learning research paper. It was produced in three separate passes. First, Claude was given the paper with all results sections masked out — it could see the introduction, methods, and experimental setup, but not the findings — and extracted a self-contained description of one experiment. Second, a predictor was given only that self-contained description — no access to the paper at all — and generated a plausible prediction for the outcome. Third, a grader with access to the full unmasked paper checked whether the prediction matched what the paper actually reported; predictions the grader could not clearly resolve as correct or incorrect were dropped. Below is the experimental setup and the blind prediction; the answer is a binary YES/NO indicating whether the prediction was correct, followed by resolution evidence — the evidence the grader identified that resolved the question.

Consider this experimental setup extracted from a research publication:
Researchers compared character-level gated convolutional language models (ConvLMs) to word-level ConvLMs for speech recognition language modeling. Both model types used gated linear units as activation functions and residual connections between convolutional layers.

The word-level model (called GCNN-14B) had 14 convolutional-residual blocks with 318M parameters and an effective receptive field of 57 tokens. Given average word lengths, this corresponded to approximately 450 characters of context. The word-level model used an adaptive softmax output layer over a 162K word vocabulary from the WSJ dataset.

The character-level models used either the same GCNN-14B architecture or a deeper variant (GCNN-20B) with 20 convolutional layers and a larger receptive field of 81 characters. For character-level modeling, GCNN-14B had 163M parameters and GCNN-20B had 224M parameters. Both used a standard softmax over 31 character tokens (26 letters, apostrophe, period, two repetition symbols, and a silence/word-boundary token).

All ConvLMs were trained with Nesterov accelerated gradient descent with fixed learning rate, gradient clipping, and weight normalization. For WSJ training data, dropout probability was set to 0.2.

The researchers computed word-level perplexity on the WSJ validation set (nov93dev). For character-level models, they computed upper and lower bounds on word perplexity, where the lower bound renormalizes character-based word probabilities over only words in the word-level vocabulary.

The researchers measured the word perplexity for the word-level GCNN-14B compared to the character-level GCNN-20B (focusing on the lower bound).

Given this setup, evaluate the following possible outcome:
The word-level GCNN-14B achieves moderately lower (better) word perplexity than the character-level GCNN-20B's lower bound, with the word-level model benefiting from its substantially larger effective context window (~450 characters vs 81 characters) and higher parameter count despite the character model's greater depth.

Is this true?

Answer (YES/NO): NO